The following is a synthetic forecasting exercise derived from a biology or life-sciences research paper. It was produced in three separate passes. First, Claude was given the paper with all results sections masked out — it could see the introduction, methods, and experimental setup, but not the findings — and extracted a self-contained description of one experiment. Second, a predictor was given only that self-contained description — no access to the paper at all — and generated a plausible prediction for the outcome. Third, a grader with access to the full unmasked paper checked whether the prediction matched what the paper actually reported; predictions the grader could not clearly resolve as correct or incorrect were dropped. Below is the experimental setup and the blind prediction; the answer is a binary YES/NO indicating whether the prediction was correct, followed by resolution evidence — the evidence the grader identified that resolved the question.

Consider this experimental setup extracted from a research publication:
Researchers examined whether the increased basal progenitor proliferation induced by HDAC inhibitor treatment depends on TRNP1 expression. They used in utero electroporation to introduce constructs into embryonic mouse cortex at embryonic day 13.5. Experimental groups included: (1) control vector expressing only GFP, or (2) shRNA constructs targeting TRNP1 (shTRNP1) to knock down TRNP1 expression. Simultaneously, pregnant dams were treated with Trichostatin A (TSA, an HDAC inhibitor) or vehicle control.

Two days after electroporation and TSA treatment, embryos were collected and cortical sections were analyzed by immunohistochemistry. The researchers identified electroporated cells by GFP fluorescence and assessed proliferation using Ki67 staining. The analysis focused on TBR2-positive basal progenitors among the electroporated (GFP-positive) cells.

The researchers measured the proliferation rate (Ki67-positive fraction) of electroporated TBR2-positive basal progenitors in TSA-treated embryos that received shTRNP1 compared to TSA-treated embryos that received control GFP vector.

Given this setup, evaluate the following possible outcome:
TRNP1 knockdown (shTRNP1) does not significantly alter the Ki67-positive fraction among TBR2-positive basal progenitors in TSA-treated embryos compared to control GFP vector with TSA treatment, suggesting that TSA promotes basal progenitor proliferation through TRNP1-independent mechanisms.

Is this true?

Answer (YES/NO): NO